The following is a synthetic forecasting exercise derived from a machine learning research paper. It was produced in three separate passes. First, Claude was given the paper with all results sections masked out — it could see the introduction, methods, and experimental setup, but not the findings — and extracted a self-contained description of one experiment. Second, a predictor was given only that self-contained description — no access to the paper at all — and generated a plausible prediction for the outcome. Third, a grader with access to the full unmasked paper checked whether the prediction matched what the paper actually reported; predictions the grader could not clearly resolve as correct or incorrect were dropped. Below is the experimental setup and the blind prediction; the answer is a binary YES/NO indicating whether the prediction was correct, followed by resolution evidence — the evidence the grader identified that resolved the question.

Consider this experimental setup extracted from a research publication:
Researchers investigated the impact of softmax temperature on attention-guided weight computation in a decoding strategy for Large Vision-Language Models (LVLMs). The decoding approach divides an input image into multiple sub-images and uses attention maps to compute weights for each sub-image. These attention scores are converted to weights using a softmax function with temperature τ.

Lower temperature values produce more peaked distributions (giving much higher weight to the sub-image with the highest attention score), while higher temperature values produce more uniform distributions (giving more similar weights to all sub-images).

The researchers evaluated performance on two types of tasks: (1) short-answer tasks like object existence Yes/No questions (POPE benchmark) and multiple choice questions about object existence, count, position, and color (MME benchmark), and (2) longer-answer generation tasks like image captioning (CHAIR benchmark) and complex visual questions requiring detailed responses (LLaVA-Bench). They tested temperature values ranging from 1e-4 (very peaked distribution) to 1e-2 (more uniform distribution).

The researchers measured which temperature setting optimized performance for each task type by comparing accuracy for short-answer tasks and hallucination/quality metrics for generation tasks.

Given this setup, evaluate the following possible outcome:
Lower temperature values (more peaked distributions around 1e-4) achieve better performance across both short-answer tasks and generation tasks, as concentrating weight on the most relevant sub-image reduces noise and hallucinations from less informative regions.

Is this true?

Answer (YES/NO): NO